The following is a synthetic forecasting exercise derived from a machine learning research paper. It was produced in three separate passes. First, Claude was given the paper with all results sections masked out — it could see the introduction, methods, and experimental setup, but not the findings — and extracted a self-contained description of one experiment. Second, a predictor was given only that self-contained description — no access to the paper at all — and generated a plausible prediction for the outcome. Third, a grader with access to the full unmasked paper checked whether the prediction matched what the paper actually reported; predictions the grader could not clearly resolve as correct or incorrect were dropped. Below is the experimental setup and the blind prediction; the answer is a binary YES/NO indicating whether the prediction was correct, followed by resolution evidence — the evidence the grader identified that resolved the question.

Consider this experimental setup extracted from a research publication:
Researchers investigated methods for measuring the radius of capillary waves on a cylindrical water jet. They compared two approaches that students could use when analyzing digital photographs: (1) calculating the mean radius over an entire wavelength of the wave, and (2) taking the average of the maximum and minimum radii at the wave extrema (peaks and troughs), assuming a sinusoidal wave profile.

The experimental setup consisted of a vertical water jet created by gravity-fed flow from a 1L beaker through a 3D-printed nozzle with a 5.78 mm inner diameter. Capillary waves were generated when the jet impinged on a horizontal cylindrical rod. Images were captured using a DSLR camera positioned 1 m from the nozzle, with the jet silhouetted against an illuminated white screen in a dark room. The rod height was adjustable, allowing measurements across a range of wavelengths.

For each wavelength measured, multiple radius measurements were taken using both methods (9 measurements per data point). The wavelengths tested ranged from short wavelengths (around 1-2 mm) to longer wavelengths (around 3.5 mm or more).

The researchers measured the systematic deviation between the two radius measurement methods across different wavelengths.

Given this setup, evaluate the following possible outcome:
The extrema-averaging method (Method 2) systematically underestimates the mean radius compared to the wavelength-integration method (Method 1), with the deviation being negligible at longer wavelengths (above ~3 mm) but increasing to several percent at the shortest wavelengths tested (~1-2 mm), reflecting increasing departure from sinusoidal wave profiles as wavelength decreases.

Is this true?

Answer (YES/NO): NO